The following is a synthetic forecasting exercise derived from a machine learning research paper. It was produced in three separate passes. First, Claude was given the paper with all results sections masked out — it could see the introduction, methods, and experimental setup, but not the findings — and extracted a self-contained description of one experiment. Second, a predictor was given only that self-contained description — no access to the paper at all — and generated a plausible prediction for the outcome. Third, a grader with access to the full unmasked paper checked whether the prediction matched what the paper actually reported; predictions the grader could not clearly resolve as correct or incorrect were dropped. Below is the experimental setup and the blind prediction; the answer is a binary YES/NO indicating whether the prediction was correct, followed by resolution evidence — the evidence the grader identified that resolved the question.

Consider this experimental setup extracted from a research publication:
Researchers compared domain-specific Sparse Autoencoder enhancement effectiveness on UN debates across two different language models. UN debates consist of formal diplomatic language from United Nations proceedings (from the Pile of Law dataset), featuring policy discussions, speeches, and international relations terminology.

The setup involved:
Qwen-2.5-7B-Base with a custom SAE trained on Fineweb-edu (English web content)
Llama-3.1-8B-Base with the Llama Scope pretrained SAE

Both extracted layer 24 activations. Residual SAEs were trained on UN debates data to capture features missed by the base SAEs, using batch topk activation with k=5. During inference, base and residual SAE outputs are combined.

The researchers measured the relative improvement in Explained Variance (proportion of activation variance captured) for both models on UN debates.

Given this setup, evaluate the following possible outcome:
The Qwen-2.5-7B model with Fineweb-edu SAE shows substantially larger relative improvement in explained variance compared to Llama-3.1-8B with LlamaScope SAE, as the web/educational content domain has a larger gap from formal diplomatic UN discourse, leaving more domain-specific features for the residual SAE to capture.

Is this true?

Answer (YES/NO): NO